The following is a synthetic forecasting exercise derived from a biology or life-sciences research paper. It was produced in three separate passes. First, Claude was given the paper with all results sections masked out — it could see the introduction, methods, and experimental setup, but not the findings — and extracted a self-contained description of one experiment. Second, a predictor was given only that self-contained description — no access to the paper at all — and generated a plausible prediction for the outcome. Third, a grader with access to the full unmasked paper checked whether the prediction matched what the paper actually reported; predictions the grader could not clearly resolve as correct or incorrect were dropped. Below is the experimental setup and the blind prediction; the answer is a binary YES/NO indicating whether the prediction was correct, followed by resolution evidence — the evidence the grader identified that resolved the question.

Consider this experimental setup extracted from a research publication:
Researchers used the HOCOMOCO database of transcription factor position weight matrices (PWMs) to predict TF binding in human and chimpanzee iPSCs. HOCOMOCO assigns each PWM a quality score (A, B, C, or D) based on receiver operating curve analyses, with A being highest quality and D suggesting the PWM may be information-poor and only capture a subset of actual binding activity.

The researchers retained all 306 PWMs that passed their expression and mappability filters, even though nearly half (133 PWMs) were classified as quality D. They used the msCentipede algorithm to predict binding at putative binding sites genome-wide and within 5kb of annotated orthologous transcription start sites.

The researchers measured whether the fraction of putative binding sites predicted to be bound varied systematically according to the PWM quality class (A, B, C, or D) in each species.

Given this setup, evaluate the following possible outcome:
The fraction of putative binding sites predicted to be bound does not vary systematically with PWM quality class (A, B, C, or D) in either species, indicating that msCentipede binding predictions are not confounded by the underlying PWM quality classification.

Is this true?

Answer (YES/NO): NO